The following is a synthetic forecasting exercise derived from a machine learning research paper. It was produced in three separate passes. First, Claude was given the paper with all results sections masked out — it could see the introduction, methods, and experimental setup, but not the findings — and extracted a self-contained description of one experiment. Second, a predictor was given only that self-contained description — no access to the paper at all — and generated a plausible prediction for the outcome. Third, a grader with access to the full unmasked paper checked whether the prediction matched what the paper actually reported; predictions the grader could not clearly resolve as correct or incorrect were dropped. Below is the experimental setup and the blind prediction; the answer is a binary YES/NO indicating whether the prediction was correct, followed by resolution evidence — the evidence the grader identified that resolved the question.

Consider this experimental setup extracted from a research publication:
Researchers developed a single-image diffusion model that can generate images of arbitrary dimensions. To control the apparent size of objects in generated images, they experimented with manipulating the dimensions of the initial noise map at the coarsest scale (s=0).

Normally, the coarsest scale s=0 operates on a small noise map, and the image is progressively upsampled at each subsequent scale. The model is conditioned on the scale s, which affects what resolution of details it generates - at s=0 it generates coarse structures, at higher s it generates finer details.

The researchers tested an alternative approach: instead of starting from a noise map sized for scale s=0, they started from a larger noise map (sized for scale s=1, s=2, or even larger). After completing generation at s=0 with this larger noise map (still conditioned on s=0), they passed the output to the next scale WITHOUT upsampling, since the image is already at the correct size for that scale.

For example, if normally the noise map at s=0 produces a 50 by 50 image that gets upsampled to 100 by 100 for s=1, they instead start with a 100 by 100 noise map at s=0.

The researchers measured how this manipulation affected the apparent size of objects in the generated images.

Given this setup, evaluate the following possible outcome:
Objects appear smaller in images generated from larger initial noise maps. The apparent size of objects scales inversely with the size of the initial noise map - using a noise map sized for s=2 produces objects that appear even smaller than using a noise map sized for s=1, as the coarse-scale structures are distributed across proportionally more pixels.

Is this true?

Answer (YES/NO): YES